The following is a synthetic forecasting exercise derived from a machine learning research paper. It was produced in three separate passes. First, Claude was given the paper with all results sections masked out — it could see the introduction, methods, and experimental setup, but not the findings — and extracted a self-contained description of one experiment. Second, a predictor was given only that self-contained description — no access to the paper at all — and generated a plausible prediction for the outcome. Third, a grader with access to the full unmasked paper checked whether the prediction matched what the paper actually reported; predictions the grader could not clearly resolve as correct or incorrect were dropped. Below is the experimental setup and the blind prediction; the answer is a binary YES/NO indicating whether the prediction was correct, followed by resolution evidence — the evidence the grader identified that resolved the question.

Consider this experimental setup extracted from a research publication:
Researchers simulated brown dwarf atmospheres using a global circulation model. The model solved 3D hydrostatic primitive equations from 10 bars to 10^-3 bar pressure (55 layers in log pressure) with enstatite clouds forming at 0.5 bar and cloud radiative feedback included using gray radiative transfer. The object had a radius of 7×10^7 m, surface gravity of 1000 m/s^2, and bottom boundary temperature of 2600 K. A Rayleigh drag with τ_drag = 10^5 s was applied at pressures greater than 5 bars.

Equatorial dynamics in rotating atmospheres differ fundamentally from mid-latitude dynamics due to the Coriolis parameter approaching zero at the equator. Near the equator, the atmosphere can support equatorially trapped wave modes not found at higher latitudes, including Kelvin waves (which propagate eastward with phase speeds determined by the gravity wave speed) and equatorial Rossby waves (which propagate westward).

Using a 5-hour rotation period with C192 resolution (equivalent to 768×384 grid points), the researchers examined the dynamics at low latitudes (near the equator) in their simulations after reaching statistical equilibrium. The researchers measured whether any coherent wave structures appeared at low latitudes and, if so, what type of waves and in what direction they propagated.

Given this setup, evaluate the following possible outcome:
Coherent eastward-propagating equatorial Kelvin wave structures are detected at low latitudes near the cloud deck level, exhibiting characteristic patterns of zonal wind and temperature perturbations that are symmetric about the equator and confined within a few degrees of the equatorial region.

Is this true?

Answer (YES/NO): NO